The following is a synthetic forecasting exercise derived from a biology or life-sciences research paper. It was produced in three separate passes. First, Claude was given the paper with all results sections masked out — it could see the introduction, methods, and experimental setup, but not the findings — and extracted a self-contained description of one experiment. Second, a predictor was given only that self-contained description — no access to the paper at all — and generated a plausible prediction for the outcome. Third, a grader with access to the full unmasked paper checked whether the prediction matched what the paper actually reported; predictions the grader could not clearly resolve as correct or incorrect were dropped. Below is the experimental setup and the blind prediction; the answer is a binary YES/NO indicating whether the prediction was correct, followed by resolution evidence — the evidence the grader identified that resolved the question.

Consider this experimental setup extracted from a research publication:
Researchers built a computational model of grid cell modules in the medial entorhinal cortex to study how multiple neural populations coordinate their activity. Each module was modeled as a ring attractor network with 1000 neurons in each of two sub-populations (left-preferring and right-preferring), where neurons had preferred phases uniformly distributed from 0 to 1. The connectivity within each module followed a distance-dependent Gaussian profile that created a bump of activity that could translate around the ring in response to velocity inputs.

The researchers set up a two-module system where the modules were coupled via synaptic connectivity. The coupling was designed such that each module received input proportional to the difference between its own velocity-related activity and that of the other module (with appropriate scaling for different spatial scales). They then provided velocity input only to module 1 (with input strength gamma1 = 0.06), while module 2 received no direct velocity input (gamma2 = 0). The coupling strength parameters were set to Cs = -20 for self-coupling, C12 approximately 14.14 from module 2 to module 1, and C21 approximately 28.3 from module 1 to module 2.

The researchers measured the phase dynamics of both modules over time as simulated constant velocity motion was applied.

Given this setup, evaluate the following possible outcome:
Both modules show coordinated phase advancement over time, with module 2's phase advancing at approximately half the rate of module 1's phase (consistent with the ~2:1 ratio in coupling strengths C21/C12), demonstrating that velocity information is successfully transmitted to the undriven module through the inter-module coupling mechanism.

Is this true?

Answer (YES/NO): NO